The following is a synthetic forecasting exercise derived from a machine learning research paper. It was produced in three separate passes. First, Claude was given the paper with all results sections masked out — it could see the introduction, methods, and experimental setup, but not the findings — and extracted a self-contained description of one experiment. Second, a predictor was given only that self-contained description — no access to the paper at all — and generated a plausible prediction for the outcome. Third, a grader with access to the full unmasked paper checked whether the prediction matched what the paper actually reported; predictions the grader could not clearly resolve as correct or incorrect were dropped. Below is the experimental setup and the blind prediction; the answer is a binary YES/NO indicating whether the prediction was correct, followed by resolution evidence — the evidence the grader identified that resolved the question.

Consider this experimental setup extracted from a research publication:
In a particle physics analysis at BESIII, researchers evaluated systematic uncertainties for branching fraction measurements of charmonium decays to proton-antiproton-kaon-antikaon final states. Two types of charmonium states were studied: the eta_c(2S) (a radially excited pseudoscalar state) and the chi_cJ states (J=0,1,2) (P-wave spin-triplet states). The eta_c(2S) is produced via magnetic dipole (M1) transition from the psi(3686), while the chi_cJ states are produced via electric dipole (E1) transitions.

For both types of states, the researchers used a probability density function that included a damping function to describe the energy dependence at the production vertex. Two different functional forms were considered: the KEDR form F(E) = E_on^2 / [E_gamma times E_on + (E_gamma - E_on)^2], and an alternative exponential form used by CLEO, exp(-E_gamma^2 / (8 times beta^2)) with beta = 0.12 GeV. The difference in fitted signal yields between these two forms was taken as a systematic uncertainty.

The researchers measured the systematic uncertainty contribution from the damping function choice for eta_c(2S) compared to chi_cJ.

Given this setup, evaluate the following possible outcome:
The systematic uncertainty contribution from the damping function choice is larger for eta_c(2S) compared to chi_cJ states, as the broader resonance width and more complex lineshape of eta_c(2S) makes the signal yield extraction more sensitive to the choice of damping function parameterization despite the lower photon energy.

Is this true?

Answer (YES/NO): YES